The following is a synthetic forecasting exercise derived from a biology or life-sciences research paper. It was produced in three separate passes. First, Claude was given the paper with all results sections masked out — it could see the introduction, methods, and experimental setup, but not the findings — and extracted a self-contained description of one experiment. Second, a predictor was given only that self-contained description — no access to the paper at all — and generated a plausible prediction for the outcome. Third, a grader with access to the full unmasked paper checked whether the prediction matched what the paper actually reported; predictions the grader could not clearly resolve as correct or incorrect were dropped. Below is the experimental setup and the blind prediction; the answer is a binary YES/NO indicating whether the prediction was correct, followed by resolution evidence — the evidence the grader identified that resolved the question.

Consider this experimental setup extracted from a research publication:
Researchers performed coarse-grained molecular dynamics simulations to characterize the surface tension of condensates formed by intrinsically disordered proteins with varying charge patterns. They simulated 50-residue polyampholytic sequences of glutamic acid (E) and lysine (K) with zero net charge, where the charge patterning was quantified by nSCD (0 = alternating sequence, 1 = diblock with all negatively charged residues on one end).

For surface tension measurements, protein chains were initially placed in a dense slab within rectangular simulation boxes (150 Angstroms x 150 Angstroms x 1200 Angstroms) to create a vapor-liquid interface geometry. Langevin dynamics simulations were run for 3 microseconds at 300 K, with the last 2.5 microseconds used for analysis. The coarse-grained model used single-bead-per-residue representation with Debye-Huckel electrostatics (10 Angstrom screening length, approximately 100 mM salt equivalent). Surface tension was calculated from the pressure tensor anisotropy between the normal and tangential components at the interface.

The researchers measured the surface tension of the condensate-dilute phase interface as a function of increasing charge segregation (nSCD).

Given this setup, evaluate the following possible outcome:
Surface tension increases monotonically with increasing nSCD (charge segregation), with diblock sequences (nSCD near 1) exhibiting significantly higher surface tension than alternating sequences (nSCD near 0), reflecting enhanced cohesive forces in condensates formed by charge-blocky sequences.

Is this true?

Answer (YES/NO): YES